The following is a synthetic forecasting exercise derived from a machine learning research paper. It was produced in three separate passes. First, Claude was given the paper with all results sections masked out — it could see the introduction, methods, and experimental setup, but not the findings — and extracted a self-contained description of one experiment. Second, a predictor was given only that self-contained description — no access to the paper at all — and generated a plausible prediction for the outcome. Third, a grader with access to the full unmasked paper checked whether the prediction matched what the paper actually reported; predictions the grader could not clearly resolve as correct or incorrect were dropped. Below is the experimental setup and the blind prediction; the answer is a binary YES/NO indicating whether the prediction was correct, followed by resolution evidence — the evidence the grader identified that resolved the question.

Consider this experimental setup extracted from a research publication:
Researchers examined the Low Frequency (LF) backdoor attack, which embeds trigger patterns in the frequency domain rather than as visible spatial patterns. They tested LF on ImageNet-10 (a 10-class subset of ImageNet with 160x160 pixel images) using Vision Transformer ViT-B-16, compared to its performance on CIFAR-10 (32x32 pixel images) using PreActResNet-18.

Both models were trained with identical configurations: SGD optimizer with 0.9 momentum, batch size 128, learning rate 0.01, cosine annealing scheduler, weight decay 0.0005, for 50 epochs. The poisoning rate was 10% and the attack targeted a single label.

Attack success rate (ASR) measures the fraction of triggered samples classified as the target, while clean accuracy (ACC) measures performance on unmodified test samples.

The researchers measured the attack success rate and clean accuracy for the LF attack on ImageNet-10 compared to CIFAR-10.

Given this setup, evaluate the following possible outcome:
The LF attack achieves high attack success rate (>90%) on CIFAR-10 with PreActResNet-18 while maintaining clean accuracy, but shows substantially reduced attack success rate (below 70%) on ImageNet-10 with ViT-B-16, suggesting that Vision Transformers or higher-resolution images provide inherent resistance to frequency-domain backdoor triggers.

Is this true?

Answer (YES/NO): NO